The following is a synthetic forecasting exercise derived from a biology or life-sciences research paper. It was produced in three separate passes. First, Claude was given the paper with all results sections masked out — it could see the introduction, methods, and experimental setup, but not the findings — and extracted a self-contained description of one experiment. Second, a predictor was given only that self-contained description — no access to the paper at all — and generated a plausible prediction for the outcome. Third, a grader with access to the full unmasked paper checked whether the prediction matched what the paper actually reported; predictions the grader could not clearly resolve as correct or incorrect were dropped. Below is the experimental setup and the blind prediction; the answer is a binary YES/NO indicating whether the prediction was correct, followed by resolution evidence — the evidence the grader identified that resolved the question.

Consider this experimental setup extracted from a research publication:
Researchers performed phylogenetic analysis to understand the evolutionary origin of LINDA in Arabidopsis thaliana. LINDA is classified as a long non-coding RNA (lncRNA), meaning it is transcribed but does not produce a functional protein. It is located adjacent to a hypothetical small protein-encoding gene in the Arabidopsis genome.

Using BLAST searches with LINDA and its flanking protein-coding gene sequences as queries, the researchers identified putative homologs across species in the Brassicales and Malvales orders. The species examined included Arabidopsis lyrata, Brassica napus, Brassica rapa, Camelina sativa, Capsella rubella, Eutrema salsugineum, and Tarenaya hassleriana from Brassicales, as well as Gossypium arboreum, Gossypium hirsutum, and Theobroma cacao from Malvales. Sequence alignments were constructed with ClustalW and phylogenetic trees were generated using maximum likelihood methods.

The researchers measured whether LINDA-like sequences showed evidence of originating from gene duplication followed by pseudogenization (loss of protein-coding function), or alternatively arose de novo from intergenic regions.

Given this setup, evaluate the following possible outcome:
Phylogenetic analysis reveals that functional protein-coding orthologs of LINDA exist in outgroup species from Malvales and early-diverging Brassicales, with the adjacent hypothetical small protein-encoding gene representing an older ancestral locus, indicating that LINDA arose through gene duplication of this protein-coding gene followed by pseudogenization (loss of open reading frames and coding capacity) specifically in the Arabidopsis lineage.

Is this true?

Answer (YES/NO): NO